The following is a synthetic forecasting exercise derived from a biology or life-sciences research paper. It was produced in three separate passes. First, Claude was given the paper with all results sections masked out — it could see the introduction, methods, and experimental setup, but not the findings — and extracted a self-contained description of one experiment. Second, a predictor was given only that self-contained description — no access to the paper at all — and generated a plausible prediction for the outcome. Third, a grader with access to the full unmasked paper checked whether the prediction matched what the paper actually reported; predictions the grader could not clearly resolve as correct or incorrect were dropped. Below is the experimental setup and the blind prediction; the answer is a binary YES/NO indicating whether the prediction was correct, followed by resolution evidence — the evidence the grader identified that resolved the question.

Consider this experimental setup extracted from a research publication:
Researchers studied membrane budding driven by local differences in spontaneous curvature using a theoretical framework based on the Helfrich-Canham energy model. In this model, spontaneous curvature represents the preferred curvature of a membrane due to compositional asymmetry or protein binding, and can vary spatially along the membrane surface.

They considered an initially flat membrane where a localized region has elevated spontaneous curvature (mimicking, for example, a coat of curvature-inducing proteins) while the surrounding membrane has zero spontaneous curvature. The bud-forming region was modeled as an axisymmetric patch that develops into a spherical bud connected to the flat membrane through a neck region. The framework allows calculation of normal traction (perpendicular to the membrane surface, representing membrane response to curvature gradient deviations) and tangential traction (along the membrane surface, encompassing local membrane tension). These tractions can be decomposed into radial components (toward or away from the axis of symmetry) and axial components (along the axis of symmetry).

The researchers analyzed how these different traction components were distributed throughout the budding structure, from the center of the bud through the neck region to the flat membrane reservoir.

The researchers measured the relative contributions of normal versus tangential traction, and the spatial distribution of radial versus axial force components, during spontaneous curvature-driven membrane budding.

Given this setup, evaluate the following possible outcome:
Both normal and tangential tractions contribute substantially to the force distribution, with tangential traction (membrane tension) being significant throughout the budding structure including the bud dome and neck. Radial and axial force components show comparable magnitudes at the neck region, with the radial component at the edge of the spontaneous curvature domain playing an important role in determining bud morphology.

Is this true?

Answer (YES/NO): NO